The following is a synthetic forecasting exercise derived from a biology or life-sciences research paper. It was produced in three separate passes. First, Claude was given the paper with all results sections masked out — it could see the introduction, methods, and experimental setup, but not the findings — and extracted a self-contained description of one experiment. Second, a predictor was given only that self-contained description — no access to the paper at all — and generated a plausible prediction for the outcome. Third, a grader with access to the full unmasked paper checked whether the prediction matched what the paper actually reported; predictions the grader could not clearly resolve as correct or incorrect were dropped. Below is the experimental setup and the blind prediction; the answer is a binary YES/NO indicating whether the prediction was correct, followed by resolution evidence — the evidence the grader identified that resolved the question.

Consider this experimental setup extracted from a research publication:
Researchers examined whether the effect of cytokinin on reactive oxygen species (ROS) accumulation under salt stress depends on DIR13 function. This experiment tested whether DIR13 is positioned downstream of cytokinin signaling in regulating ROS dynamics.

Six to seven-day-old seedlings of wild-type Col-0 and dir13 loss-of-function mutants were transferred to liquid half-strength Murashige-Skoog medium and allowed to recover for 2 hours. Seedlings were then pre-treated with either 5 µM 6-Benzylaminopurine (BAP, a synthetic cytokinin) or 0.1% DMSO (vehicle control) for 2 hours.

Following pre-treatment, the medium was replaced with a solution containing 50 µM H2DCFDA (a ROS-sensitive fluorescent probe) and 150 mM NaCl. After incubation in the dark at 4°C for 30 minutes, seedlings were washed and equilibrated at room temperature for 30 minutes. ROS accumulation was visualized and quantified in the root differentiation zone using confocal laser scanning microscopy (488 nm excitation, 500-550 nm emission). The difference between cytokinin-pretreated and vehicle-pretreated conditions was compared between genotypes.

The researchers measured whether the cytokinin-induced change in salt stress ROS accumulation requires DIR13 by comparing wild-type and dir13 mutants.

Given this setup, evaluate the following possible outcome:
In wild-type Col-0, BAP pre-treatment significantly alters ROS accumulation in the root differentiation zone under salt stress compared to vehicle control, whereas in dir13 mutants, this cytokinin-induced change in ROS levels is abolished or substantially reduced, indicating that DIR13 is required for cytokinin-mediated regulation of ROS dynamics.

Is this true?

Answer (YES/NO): NO